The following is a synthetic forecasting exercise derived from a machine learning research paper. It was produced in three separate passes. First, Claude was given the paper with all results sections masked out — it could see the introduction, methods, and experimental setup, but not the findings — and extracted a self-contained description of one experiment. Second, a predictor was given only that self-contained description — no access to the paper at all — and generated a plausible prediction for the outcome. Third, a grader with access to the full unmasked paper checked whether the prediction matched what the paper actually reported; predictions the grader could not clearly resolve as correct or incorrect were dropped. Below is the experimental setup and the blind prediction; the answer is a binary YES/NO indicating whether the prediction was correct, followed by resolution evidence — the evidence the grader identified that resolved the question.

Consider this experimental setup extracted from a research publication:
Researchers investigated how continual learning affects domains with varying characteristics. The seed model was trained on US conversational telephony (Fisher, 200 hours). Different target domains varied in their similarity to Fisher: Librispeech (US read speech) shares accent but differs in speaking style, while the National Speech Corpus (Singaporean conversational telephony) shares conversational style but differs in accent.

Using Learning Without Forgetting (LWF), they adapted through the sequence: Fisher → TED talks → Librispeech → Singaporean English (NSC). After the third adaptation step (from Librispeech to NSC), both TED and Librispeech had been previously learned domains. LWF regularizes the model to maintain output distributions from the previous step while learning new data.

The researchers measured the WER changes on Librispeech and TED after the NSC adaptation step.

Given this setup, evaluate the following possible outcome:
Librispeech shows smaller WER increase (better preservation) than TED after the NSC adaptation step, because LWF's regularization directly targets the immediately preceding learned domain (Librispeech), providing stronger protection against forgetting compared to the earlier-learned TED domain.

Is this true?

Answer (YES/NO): YES